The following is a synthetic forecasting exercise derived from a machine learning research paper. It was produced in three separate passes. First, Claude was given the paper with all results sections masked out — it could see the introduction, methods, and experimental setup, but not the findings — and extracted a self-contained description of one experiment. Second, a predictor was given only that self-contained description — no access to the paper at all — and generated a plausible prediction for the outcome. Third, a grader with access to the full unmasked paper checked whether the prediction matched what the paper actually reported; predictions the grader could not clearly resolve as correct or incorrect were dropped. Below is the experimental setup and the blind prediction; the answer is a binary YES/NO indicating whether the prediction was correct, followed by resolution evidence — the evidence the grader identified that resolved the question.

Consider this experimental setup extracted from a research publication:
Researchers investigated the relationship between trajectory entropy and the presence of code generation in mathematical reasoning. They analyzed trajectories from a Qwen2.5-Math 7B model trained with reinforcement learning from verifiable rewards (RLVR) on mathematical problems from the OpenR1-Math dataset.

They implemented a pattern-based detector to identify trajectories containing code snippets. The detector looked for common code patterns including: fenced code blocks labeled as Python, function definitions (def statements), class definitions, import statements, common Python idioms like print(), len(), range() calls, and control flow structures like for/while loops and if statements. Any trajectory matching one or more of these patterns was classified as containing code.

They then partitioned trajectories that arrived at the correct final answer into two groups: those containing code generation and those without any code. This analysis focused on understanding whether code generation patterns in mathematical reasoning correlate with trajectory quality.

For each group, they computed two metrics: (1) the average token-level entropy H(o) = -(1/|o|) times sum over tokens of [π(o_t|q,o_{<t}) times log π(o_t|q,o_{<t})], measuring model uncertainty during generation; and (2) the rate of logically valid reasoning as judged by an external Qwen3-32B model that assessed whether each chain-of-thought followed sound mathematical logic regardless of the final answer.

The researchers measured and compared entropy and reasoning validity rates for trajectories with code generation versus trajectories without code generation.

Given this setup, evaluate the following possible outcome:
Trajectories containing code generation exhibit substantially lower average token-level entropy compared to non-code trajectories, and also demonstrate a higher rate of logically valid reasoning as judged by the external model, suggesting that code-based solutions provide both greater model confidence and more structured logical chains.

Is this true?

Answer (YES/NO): NO